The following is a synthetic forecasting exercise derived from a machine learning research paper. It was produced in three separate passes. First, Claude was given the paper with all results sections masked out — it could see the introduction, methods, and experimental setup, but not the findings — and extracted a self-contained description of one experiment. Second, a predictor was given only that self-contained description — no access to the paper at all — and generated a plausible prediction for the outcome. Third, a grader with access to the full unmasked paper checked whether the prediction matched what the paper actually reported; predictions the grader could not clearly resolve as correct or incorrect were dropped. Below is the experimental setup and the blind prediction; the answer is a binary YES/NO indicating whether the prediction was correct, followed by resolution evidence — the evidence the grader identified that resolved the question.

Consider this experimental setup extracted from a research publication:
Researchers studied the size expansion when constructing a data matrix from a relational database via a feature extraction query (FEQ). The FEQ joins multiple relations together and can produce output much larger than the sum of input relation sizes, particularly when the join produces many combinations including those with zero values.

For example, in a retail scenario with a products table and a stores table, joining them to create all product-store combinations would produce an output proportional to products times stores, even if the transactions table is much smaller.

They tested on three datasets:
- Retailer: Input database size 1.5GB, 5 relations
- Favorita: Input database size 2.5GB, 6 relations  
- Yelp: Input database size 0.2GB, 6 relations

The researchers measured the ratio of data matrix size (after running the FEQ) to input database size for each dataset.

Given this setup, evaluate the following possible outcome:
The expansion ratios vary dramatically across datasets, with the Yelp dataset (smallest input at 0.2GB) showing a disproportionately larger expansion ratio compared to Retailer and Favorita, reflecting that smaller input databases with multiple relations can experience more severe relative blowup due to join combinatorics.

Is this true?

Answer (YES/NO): NO